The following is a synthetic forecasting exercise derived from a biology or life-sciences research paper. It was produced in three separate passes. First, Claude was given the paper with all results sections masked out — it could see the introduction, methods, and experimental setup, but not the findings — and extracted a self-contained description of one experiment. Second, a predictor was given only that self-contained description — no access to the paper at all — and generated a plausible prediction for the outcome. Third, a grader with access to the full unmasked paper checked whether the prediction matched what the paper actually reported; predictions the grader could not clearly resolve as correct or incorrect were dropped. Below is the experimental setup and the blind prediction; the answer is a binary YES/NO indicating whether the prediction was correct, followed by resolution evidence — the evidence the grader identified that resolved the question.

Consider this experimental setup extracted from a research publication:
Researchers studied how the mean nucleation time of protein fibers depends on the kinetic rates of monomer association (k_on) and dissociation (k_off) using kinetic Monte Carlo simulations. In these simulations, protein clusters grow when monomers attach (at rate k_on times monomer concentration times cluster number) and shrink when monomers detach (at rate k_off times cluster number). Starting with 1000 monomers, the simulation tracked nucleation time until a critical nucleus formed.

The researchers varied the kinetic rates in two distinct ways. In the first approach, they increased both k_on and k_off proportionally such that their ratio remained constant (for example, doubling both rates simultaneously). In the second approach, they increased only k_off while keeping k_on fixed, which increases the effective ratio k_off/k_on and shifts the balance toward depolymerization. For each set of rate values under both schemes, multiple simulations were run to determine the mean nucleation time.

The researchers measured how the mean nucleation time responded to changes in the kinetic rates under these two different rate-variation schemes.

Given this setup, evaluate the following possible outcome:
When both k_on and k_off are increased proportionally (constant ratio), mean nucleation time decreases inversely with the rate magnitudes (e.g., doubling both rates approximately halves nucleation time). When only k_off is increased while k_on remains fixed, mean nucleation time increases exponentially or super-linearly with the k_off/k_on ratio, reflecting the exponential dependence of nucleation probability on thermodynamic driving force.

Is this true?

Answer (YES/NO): NO